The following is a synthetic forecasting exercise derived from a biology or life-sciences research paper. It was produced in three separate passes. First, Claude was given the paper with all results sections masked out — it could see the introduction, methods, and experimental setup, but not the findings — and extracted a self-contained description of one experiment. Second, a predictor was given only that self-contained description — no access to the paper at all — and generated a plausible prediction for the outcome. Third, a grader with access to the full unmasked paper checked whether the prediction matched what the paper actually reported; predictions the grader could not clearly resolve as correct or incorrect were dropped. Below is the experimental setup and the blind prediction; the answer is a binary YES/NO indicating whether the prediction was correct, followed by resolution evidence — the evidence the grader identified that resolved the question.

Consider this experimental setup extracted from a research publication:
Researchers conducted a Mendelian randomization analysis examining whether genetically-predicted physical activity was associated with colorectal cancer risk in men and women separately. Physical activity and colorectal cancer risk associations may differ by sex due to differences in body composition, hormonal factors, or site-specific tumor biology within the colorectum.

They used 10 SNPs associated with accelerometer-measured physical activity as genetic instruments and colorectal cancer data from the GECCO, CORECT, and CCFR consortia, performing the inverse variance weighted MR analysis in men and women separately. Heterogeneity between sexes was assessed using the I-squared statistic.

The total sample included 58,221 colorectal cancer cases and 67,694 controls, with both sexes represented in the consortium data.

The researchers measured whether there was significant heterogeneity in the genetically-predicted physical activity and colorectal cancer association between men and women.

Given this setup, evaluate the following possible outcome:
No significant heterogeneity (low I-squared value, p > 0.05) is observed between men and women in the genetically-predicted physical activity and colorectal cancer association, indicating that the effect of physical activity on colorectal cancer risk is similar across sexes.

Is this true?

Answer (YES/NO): NO